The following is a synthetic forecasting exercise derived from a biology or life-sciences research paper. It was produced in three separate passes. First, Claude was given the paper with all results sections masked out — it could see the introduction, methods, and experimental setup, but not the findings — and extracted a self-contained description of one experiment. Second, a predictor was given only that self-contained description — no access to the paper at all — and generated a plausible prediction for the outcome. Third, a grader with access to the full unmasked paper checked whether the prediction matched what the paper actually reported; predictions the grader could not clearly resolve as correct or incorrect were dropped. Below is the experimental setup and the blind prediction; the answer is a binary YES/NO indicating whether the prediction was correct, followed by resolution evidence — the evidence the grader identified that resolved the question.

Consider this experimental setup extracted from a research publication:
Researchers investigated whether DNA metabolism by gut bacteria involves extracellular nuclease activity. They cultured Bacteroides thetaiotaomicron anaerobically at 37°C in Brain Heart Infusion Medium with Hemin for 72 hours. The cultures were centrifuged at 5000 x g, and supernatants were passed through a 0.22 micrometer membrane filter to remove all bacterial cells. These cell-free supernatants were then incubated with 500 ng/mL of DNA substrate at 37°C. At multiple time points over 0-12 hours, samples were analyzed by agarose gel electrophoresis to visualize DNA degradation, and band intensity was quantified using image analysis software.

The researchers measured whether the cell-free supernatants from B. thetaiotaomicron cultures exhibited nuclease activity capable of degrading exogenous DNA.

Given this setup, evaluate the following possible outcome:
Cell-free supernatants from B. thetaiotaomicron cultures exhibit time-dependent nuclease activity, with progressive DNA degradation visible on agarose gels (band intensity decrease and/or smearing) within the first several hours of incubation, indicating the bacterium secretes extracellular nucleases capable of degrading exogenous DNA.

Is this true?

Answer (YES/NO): YES